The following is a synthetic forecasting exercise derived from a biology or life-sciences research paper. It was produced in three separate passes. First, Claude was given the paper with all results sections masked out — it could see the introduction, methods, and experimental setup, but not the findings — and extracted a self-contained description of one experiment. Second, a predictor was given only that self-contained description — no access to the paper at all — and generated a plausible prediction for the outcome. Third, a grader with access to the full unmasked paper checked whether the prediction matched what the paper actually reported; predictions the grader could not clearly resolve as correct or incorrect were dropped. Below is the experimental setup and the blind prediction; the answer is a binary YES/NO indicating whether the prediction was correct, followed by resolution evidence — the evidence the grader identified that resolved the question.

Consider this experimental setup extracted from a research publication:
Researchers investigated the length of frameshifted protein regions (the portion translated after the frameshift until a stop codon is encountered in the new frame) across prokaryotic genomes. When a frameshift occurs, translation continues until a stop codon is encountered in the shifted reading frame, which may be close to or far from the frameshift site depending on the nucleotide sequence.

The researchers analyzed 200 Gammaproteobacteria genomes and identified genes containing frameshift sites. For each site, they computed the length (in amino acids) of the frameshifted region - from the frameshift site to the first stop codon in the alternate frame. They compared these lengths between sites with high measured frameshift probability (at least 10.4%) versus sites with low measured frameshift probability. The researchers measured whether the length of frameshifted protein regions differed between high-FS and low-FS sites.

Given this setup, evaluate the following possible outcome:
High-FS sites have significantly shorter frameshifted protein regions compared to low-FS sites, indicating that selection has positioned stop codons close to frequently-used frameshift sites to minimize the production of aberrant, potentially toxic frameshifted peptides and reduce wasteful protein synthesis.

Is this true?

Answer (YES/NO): YES